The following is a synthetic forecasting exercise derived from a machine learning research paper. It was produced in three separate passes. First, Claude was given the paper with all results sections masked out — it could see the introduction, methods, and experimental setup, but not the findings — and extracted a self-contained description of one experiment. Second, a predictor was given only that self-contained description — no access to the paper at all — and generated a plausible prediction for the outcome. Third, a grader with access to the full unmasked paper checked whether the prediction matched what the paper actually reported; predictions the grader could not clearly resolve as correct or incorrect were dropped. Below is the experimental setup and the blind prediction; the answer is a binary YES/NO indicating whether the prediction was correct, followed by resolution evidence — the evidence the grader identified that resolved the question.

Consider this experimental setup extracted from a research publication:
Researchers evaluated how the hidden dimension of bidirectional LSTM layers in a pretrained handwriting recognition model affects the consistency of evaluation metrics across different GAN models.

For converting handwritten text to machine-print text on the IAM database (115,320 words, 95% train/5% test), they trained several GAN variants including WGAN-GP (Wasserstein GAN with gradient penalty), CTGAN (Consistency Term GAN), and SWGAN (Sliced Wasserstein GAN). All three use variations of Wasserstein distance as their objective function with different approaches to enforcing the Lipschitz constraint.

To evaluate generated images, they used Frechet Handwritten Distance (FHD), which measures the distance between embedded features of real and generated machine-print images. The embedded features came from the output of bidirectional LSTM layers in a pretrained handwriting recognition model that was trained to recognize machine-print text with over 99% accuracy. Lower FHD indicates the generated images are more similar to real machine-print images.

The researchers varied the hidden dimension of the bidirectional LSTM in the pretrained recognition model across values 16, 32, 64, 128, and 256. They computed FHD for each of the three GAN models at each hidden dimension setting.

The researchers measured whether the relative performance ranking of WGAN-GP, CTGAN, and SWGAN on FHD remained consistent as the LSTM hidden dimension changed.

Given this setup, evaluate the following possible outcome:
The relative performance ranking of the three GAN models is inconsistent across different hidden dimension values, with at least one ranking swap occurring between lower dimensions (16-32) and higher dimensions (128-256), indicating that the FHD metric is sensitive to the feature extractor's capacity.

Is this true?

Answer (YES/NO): NO